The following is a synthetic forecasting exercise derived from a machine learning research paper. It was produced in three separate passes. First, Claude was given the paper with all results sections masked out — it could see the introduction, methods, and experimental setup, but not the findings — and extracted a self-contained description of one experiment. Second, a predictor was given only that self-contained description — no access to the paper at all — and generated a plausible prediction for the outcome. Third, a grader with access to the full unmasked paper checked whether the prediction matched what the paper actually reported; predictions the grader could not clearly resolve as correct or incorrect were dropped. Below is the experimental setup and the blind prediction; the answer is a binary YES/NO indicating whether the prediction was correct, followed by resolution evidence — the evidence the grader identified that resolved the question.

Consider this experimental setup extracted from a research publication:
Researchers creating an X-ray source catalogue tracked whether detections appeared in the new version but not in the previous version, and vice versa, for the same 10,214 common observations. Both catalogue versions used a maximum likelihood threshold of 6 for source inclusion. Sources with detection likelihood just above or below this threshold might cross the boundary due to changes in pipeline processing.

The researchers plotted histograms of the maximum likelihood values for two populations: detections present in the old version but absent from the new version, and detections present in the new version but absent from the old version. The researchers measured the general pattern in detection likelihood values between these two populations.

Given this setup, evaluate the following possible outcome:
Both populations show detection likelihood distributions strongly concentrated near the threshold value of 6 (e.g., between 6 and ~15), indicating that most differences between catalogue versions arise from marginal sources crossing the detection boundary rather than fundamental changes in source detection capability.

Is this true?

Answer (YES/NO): NO